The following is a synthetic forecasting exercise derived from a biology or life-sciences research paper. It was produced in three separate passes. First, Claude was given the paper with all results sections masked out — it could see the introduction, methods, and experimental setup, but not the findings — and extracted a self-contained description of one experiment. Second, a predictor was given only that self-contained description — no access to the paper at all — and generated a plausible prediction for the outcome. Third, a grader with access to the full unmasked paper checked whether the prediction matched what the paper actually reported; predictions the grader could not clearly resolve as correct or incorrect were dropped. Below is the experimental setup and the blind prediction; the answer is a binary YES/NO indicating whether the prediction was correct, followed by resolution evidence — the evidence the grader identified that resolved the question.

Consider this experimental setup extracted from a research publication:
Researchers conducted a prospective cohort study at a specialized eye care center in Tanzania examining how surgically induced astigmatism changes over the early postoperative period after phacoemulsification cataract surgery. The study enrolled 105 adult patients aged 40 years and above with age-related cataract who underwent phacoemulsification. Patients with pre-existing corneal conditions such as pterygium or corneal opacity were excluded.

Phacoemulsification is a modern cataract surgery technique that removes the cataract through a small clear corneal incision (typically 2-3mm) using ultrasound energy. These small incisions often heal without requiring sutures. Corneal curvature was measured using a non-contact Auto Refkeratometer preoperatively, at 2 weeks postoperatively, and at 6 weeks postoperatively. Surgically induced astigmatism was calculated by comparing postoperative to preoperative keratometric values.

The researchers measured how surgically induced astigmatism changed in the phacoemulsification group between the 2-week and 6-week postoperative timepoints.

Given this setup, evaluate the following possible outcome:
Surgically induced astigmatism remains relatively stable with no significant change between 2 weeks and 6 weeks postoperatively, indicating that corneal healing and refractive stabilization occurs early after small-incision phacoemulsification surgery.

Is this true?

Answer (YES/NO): YES